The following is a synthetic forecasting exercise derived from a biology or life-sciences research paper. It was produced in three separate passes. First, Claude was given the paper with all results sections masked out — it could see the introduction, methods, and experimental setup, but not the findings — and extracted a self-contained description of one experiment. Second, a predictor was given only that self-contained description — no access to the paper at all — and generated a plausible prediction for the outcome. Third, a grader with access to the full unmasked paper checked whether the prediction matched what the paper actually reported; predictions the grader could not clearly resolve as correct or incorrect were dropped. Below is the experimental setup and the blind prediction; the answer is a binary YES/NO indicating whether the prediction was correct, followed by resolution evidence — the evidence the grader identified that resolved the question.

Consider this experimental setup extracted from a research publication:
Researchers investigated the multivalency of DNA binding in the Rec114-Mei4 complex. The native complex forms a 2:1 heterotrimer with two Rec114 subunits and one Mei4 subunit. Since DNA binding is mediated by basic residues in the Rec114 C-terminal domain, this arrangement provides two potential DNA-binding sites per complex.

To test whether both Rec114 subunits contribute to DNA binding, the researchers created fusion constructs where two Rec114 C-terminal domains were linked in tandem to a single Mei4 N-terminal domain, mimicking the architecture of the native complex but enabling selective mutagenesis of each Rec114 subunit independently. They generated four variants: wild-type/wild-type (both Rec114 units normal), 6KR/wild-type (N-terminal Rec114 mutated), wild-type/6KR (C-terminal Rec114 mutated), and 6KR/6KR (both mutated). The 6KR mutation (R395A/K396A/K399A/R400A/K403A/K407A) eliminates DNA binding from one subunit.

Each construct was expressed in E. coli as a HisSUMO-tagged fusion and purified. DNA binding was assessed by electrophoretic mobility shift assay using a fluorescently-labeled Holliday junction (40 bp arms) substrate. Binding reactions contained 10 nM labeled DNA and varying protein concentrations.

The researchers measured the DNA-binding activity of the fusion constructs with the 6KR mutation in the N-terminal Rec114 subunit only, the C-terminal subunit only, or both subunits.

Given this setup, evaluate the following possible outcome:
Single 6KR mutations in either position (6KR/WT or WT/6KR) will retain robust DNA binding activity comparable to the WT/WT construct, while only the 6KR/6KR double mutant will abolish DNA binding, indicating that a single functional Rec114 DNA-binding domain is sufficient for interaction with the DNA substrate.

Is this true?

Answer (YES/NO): NO